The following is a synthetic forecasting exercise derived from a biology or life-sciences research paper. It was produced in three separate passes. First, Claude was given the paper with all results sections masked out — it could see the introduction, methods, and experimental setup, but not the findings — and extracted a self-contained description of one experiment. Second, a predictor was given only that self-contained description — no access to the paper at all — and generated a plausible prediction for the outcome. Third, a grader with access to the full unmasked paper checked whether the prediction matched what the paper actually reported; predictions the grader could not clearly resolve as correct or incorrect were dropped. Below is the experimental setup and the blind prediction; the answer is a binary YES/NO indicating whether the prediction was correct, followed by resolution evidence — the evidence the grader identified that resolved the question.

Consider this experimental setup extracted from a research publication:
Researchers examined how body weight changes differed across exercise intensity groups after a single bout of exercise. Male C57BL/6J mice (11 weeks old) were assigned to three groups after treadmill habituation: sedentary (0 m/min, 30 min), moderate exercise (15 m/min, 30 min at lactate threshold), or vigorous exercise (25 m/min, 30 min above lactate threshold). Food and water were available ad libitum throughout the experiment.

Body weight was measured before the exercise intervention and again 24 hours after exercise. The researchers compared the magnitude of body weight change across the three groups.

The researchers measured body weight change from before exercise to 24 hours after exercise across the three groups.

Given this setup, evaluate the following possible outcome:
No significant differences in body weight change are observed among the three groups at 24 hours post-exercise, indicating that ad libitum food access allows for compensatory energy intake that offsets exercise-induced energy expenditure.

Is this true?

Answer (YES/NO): NO